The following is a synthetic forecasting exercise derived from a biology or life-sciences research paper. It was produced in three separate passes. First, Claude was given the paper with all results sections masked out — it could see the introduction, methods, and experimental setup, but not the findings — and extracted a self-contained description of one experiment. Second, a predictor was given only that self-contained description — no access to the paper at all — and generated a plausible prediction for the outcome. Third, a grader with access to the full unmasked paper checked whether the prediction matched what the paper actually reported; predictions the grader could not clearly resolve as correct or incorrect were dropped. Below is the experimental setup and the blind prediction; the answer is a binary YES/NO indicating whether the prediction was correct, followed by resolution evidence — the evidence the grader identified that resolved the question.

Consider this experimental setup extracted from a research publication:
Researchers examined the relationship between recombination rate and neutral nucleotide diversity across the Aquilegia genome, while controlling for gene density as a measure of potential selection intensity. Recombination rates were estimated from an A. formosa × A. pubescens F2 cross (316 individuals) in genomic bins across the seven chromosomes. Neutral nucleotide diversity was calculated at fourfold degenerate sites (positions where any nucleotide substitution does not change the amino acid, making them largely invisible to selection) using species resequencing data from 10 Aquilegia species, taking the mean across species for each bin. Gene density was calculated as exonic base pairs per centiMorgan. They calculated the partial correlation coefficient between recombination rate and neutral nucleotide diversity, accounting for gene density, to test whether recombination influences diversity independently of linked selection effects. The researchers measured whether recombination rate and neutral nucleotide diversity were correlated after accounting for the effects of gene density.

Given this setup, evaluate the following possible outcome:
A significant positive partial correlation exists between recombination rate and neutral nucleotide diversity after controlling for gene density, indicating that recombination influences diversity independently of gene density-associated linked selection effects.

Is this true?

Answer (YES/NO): YES